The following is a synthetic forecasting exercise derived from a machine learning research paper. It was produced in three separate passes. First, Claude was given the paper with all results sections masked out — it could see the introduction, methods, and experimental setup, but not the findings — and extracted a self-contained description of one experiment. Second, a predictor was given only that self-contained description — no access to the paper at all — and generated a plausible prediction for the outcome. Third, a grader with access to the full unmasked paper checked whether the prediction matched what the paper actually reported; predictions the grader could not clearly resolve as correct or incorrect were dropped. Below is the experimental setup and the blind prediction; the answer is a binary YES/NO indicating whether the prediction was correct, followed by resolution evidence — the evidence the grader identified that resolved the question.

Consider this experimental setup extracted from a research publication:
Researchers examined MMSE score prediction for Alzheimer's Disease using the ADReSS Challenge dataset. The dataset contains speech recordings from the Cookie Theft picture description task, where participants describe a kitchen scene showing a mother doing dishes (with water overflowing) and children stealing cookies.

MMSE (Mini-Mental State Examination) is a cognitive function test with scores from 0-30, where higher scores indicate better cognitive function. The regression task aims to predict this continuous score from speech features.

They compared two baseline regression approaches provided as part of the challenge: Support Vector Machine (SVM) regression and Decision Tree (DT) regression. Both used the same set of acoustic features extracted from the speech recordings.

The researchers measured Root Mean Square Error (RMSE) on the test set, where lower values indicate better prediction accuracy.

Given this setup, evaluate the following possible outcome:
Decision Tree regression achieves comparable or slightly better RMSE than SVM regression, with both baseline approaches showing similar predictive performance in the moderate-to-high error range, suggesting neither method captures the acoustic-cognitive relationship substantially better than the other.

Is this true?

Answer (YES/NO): NO